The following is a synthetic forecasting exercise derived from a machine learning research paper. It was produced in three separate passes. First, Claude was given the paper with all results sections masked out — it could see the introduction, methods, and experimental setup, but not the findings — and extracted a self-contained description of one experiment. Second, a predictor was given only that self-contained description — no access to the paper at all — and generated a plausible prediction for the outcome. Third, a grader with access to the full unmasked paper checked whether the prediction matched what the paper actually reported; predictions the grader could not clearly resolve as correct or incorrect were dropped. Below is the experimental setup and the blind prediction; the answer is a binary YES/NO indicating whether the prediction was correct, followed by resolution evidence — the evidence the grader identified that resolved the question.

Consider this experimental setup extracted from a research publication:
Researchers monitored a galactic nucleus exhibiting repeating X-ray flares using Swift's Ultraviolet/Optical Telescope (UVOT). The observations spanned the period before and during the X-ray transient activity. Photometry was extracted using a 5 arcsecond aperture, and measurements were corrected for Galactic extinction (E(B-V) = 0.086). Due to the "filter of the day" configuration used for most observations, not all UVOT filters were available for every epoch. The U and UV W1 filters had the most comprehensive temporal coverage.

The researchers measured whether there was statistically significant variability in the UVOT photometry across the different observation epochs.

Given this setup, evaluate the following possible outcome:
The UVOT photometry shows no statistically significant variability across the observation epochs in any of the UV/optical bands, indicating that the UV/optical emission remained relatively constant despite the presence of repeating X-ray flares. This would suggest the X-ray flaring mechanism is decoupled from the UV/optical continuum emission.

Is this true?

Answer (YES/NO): YES